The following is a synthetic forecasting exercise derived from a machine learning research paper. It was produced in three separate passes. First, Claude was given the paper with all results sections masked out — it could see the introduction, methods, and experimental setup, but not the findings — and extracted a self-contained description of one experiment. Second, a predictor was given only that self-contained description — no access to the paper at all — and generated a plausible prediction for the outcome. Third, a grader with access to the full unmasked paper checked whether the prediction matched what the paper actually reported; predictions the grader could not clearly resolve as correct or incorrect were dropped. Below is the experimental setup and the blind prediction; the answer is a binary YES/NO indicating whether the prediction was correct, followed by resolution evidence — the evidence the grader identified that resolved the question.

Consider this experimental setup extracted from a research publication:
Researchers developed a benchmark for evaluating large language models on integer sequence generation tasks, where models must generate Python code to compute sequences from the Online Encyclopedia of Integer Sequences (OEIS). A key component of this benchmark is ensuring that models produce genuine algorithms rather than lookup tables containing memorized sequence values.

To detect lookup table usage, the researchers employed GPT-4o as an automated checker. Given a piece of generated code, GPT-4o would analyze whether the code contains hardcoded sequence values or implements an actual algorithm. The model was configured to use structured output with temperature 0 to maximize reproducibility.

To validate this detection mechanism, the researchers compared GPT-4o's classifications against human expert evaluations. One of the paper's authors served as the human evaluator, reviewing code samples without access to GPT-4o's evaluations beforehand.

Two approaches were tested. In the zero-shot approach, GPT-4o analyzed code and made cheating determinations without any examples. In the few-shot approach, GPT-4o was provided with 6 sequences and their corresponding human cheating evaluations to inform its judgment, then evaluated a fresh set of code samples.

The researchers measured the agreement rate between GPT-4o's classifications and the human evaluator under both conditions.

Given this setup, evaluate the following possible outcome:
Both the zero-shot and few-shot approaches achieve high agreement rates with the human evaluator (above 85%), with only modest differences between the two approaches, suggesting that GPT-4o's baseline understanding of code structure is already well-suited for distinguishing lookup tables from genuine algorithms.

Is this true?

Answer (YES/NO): NO